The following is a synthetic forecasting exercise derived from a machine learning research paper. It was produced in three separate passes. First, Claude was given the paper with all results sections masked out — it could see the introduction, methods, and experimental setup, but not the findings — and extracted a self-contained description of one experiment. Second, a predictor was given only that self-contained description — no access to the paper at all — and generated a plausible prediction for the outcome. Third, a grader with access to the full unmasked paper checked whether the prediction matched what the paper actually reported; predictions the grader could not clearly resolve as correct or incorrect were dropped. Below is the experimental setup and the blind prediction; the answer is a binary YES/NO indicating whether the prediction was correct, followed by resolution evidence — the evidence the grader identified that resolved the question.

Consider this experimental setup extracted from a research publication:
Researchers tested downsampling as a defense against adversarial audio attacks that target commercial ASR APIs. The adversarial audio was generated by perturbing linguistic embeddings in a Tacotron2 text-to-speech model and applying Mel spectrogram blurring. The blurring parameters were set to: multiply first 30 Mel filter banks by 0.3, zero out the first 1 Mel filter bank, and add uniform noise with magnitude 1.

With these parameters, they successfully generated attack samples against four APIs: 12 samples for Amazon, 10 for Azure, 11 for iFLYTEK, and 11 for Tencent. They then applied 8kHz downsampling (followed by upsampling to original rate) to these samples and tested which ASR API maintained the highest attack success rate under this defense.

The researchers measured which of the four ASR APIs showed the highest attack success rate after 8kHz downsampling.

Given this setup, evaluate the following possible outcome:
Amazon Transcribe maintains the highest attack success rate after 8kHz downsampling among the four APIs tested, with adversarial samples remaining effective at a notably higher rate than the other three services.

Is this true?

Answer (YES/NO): NO